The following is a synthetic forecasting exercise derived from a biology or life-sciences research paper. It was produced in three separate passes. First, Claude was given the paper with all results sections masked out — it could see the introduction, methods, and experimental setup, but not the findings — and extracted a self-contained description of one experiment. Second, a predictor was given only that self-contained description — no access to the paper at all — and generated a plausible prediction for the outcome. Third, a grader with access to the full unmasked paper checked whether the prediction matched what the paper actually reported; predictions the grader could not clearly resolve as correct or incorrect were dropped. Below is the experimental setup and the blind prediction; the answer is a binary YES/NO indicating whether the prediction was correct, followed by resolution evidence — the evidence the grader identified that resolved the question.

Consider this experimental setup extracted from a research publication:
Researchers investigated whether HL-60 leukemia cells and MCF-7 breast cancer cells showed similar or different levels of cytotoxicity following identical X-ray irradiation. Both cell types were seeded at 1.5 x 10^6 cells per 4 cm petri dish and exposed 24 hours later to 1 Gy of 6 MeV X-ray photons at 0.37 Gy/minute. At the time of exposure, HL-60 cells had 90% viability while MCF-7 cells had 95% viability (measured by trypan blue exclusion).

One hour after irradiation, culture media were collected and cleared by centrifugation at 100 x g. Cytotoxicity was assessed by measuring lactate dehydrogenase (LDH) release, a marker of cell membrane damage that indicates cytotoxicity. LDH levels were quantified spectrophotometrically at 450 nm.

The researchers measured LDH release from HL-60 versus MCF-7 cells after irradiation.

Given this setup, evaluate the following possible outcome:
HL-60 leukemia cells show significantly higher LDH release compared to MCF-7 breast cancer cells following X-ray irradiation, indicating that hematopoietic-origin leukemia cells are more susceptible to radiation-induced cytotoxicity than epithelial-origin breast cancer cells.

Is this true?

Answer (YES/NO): YES